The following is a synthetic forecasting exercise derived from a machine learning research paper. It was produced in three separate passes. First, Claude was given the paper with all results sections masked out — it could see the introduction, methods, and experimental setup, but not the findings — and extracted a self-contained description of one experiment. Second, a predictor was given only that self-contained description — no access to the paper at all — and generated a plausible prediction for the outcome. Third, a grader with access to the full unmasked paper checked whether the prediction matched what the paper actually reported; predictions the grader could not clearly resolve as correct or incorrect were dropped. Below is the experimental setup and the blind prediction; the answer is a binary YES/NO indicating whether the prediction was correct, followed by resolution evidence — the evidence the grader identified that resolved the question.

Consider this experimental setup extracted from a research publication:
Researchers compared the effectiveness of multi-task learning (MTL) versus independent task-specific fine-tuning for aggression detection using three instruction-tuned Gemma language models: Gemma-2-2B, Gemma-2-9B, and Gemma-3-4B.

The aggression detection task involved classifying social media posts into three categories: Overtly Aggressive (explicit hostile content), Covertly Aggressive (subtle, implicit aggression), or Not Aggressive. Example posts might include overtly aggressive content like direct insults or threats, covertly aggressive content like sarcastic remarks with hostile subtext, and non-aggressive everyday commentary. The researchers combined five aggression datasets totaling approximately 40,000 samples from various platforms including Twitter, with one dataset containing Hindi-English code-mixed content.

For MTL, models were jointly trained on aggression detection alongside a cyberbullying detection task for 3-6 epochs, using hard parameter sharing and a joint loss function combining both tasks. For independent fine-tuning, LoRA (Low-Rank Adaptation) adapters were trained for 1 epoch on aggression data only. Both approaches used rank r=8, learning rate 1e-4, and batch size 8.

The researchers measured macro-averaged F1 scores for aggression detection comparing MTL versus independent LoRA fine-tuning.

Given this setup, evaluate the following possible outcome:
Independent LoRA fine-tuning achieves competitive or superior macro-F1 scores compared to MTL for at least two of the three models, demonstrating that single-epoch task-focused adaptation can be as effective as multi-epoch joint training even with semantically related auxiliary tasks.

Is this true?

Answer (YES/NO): YES